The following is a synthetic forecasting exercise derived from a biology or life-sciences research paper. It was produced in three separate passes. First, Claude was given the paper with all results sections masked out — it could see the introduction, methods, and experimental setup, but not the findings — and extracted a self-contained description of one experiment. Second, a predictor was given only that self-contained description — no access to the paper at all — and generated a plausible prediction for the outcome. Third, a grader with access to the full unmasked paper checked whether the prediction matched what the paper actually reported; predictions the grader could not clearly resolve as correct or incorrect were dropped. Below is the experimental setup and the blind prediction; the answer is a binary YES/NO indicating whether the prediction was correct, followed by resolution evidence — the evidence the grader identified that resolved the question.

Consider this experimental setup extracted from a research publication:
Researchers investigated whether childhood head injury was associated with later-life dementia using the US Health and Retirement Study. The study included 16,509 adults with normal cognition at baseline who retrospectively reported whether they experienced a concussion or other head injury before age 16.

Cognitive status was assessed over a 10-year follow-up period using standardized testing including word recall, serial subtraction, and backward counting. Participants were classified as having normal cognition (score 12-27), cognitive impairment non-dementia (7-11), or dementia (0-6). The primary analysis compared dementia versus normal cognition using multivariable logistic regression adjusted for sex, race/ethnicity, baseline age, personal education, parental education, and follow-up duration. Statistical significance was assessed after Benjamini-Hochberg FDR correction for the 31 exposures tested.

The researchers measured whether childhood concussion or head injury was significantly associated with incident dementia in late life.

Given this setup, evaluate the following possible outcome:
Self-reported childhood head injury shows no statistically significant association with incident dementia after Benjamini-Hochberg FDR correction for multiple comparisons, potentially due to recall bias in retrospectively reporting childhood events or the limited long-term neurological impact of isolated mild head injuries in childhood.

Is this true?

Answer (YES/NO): YES